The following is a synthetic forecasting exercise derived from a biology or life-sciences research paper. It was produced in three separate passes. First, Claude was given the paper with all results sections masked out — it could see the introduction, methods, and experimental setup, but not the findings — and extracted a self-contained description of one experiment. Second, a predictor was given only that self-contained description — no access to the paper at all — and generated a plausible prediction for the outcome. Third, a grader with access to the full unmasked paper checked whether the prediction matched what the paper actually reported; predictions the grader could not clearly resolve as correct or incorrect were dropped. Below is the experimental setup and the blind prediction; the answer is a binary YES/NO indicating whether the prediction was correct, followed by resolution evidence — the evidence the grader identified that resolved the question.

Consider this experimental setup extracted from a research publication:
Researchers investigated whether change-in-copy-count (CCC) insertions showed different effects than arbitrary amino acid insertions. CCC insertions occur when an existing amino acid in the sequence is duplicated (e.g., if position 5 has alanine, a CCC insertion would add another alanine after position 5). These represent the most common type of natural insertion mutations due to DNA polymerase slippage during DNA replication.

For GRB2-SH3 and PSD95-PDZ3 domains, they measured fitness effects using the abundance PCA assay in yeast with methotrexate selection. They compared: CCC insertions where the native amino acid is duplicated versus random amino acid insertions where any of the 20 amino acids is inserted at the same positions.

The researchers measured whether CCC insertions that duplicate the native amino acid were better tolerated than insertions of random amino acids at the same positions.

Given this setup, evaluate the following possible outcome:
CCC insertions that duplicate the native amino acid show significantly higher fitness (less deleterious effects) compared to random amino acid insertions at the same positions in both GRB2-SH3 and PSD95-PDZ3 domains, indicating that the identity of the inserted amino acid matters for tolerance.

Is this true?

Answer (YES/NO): NO